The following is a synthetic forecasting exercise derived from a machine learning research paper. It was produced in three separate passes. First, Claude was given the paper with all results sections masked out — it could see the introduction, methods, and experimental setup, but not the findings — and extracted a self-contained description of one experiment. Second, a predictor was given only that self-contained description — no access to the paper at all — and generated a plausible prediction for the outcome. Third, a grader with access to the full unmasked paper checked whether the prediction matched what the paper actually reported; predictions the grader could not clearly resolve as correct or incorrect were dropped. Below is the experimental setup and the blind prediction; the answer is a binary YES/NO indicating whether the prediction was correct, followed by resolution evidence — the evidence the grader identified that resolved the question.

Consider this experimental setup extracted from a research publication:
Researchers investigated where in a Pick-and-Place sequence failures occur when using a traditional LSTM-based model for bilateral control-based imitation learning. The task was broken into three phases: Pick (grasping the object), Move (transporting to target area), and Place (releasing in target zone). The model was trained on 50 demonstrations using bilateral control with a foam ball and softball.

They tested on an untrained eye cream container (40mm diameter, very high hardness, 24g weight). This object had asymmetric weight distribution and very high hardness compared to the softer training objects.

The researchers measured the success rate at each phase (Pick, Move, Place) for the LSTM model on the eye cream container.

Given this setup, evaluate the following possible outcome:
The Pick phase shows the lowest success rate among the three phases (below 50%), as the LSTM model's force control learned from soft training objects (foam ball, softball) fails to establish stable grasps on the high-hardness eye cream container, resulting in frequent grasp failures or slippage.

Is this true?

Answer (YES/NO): NO